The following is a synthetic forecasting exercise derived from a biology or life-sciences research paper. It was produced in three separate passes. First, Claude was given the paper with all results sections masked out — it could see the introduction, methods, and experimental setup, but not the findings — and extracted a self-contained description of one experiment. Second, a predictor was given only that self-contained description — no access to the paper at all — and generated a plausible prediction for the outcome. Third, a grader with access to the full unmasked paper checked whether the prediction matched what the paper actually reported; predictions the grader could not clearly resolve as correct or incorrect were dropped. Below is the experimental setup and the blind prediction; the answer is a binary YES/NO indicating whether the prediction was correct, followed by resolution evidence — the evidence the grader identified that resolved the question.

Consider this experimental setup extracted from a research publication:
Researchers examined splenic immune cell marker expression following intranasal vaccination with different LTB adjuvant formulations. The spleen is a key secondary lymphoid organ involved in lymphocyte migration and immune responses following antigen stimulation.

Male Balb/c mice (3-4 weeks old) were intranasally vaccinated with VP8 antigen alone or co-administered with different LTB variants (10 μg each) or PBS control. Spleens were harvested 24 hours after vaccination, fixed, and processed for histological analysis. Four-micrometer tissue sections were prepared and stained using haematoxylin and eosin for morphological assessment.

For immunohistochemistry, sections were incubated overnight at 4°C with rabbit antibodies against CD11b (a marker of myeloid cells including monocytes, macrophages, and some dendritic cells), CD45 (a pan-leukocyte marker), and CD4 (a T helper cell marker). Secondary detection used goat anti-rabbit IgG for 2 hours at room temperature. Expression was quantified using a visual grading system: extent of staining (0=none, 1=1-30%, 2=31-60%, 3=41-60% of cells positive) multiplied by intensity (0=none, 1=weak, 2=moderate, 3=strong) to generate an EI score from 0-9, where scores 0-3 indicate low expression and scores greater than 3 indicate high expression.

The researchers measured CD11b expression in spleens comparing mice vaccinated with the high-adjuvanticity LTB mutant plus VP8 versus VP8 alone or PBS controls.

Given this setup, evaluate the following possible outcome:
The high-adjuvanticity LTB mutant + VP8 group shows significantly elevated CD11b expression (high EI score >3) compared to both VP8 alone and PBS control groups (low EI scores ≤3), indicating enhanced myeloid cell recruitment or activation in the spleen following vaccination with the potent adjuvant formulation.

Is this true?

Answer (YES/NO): YES